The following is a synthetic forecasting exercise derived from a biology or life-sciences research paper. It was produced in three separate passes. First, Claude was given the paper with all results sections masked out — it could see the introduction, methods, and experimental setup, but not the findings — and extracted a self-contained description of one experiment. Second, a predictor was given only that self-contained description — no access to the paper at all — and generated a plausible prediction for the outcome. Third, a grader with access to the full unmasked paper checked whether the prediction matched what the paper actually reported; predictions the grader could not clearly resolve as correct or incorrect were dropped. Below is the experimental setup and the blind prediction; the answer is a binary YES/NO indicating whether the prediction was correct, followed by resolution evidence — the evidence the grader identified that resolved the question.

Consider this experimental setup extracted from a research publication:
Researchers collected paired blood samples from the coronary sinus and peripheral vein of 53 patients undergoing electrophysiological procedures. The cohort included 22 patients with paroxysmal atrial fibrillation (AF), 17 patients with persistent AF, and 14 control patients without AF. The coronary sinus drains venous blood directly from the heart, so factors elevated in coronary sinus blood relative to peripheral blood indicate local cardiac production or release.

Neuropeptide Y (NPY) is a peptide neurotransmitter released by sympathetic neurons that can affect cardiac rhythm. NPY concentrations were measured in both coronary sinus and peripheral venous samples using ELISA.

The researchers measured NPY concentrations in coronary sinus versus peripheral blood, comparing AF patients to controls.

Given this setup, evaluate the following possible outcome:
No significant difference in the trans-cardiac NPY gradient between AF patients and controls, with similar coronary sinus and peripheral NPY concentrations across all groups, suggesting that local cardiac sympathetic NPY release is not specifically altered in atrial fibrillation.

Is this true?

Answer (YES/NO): NO